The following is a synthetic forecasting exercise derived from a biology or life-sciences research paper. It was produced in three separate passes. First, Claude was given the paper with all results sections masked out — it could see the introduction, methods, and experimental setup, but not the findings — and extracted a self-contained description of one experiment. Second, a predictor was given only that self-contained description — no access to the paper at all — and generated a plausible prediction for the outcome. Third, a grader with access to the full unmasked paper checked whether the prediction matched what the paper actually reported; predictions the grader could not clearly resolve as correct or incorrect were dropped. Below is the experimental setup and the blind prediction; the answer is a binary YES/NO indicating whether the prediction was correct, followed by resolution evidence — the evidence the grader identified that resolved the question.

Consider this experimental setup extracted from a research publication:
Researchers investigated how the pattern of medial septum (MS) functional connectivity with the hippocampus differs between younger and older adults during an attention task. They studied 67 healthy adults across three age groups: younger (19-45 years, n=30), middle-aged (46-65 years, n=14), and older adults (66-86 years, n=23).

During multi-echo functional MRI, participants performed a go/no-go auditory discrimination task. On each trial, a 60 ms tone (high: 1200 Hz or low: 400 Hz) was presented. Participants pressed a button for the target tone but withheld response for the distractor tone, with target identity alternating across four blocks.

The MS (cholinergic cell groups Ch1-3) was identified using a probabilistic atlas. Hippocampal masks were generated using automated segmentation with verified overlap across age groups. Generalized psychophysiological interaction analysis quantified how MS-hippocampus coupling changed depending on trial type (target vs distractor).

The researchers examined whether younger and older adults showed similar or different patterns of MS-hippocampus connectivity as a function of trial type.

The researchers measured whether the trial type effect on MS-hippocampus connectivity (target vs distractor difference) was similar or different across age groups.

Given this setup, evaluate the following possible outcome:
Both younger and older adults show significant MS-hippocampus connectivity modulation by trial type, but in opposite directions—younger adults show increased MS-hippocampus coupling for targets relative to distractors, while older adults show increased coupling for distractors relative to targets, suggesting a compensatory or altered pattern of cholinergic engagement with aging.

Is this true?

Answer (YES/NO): NO